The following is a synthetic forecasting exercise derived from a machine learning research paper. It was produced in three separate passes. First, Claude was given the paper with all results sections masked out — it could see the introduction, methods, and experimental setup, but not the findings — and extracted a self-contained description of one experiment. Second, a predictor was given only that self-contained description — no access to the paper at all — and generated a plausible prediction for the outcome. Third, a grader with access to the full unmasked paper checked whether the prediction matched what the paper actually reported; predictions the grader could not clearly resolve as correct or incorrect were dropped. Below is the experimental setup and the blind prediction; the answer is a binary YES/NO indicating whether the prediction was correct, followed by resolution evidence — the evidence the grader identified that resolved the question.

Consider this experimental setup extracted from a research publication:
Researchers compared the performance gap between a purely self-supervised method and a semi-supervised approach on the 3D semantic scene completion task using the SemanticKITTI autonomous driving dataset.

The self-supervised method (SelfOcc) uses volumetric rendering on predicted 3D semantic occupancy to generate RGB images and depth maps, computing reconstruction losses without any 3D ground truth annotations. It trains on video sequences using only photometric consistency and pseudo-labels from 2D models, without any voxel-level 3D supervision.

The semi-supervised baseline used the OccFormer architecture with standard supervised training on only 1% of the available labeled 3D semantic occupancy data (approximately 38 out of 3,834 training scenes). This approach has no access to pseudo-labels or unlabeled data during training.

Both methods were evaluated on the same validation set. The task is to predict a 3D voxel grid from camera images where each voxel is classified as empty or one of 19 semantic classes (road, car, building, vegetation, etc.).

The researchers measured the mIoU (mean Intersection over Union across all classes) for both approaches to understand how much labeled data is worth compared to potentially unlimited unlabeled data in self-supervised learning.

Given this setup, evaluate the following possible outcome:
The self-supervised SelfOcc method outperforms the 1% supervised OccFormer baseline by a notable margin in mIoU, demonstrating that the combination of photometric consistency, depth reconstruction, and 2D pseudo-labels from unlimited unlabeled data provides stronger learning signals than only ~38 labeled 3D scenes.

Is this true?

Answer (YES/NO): NO